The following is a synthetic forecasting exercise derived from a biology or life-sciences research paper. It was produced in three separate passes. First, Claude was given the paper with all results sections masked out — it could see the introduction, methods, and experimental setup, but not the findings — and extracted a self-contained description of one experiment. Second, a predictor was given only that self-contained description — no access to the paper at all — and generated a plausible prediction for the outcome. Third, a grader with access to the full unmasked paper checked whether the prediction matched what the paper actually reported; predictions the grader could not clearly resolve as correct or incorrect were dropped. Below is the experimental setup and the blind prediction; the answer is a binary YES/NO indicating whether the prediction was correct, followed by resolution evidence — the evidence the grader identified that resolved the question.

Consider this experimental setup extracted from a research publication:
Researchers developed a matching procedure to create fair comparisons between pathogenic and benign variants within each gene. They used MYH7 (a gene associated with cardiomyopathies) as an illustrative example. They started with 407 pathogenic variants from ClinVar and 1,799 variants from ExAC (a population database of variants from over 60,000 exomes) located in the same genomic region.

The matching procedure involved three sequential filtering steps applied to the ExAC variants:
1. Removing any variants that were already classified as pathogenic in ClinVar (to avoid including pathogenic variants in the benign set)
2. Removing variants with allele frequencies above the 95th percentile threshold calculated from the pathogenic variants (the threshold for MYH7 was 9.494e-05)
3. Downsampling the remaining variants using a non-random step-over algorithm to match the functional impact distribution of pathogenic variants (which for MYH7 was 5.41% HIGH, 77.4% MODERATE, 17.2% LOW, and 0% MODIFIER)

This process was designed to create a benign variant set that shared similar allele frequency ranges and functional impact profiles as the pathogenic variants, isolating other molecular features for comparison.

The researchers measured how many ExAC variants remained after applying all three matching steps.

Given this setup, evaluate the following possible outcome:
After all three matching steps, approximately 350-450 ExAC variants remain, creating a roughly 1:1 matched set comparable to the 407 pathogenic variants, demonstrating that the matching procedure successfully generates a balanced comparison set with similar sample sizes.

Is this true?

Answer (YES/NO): NO